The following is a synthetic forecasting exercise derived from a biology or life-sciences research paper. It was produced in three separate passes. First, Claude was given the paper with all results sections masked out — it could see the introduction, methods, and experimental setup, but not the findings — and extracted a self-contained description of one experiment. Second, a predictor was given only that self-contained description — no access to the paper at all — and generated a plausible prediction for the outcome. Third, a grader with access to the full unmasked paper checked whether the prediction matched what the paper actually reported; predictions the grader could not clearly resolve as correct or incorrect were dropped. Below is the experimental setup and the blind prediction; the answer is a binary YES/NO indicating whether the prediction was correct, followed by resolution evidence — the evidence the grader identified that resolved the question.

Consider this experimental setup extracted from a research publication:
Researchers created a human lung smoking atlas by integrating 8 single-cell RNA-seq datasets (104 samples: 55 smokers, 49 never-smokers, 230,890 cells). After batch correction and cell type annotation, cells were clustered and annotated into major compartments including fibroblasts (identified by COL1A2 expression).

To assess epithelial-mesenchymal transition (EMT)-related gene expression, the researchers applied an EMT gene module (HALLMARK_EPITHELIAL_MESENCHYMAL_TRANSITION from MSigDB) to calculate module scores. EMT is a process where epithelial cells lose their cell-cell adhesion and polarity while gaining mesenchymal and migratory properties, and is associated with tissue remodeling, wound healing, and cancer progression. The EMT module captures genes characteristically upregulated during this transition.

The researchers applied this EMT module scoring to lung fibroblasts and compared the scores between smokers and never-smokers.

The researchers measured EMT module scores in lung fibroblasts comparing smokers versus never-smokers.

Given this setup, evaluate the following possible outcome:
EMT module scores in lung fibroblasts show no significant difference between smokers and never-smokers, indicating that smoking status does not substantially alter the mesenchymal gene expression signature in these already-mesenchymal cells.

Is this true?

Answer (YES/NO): NO